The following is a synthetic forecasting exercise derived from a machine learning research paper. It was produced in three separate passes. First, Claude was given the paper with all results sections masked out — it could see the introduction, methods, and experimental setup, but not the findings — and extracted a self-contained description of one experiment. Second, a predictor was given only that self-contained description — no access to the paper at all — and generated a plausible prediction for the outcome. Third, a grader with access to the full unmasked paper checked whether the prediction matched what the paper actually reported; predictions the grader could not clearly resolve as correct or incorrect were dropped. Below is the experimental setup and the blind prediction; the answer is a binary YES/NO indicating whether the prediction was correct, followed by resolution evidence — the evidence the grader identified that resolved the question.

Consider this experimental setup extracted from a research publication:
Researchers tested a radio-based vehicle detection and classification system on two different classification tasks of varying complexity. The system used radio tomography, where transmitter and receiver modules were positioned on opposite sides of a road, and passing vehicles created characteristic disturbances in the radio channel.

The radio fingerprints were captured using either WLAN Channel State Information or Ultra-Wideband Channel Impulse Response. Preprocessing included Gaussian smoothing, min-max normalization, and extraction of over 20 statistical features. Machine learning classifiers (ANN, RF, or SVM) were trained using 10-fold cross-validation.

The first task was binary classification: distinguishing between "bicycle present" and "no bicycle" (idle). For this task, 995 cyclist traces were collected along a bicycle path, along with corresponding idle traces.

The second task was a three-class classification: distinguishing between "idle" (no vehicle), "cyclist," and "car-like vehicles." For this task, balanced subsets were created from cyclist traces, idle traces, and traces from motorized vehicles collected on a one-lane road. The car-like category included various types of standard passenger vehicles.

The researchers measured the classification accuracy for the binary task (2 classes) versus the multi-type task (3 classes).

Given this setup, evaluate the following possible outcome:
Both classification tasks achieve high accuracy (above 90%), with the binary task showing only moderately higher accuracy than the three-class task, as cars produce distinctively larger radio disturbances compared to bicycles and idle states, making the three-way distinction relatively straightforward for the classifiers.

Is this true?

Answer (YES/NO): YES